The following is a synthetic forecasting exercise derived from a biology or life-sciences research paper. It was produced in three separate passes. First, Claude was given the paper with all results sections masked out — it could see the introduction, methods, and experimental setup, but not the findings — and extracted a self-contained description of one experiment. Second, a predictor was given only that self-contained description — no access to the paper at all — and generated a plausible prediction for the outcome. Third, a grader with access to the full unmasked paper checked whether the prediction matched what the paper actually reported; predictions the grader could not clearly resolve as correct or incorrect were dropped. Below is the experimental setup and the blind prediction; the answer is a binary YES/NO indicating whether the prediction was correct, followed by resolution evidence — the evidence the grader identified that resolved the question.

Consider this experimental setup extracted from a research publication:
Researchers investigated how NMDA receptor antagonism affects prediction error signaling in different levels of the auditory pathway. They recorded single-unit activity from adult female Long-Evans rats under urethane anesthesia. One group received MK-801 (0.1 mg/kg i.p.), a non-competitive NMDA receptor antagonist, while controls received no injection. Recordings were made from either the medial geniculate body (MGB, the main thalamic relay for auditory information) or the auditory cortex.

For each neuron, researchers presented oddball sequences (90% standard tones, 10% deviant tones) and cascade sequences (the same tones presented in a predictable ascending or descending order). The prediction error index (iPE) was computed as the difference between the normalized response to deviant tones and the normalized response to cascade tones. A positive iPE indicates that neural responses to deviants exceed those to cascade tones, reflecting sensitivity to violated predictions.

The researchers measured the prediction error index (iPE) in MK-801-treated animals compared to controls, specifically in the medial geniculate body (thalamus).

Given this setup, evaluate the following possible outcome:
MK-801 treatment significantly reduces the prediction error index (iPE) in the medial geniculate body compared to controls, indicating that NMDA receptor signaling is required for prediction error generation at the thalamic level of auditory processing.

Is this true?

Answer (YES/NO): YES